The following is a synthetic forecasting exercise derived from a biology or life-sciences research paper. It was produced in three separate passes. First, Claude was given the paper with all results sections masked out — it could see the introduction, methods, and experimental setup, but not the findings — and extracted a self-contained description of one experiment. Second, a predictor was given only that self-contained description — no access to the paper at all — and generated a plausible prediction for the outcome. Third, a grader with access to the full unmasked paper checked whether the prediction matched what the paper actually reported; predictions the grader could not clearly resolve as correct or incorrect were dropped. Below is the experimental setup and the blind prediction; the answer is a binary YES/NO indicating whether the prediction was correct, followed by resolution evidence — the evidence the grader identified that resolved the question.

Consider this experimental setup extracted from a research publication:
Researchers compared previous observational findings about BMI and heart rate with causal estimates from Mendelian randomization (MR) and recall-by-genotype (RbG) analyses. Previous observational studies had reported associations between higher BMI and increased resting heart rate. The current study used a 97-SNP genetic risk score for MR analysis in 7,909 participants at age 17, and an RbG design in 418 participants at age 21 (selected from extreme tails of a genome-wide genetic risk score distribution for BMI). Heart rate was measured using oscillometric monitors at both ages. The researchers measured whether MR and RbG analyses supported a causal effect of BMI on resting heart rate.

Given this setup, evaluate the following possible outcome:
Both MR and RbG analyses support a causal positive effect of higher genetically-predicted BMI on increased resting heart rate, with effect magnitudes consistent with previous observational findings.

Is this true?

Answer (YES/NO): NO